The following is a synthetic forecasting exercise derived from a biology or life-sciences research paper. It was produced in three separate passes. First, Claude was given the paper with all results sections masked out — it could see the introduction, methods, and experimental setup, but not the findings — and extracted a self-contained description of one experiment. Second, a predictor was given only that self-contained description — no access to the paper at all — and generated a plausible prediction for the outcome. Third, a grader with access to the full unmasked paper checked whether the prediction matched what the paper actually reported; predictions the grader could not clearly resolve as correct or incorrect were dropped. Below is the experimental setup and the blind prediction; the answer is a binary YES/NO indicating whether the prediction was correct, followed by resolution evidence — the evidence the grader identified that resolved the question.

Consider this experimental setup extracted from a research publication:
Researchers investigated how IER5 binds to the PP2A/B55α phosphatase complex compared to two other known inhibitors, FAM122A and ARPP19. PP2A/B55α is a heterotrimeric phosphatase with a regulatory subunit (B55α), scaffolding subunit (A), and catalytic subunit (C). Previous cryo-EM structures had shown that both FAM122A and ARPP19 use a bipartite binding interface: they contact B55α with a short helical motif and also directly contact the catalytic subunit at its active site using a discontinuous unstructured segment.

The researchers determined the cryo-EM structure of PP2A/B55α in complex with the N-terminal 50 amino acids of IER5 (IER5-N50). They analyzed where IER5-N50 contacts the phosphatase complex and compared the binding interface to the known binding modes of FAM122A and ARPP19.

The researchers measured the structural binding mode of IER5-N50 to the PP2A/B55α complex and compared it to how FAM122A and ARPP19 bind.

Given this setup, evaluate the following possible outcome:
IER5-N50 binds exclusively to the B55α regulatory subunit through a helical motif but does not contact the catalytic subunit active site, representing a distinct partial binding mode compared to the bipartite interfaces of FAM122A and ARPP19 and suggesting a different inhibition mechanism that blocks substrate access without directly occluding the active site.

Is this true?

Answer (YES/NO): YES